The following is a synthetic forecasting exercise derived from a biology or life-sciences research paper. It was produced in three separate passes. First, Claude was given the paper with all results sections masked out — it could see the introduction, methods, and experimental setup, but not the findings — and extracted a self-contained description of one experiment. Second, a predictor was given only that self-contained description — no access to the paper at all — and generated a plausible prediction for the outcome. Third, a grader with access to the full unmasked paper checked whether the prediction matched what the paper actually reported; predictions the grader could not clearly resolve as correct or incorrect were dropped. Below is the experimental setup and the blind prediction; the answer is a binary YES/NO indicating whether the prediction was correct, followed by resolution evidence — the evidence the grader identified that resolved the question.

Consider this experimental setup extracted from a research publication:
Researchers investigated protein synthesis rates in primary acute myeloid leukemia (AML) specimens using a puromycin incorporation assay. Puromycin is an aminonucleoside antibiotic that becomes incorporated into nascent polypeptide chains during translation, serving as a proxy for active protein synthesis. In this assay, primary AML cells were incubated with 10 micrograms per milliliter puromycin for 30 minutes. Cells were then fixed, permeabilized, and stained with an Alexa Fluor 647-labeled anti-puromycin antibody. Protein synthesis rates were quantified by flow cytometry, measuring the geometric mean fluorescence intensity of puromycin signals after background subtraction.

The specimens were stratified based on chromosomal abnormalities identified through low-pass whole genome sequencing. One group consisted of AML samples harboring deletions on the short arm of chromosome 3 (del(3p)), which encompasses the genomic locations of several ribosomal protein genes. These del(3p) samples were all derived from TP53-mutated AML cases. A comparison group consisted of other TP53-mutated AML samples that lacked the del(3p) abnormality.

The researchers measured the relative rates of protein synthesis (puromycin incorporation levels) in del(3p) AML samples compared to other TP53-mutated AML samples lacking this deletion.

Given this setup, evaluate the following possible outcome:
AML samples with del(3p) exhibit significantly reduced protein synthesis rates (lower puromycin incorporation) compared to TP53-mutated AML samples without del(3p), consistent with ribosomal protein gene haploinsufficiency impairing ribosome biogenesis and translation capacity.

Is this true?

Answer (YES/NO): YES